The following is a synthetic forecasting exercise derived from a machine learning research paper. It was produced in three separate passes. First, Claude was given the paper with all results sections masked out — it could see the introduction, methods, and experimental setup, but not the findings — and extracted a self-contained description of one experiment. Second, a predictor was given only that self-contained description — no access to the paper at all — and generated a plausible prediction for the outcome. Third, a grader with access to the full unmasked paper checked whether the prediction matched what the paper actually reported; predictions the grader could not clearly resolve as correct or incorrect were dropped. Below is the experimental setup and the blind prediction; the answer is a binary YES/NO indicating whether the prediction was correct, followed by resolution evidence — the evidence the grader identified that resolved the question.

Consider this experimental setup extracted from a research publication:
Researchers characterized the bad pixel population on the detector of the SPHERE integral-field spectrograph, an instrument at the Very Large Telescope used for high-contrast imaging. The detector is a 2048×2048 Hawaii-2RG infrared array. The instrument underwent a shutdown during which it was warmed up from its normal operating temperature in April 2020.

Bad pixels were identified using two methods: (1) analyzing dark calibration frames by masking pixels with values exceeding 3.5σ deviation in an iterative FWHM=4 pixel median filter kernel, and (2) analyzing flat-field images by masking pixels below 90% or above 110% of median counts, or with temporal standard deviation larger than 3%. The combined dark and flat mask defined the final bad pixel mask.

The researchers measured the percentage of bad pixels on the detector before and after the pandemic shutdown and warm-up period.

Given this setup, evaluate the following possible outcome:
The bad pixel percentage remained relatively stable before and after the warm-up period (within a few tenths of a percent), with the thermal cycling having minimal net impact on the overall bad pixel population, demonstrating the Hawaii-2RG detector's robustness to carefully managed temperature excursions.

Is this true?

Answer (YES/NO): NO